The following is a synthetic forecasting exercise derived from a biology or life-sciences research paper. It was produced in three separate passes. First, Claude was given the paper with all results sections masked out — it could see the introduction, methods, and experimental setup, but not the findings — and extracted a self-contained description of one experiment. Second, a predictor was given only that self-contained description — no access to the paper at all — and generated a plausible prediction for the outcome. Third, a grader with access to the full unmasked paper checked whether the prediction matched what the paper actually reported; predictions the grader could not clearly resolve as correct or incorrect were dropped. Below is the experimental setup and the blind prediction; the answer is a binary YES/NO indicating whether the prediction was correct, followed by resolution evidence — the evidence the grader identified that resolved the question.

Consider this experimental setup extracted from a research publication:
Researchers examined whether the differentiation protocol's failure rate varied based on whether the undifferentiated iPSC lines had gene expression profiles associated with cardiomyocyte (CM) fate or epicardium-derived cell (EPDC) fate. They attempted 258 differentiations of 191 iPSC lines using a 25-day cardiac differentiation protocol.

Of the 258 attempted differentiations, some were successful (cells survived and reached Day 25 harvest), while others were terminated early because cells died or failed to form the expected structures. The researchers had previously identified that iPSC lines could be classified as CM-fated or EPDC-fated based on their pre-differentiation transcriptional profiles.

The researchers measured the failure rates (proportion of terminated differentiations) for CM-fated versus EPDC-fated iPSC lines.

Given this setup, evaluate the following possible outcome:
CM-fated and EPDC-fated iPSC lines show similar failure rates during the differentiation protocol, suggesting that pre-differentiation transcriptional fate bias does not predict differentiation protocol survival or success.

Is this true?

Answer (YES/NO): NO